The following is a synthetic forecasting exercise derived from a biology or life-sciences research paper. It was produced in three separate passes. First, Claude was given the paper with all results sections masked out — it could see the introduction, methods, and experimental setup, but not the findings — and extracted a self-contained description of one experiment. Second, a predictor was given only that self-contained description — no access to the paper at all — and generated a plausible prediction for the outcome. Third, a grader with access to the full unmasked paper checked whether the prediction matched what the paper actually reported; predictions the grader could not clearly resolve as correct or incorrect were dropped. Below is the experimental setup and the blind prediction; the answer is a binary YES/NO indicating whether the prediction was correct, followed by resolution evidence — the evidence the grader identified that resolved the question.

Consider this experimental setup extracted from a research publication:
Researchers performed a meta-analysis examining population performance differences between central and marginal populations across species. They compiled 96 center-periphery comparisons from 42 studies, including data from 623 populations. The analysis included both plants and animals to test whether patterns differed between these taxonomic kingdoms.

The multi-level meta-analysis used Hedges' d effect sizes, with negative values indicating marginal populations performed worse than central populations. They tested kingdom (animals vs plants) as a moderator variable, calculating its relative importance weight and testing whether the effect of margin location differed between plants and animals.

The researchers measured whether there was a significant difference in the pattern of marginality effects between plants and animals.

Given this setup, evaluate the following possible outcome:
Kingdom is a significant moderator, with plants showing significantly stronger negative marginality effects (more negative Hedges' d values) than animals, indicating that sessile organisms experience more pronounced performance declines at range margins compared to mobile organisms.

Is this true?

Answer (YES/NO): NO